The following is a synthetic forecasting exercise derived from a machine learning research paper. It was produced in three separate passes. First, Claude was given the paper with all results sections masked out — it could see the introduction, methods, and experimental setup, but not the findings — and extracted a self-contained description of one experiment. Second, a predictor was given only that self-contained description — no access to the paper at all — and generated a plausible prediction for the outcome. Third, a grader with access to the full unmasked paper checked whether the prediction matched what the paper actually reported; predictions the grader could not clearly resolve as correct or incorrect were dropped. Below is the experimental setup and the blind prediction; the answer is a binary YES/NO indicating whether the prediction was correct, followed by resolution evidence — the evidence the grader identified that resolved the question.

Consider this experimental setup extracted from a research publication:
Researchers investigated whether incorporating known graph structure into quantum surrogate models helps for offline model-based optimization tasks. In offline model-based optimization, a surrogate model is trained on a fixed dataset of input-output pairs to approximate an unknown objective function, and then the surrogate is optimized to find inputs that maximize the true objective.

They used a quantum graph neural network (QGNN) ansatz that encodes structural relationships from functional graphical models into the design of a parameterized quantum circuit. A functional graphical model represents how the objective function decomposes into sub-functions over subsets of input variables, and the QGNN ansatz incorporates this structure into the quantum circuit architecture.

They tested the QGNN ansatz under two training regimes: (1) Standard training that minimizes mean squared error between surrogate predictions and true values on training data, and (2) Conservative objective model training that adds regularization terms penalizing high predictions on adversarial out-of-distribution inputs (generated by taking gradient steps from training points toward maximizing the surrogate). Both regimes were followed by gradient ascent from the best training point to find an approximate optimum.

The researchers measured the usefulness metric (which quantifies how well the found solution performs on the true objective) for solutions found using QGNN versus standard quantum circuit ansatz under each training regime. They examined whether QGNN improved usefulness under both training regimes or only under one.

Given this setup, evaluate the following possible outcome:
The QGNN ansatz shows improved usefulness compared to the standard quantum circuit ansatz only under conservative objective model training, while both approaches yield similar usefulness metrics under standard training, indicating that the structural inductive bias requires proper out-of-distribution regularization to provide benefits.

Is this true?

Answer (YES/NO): NO